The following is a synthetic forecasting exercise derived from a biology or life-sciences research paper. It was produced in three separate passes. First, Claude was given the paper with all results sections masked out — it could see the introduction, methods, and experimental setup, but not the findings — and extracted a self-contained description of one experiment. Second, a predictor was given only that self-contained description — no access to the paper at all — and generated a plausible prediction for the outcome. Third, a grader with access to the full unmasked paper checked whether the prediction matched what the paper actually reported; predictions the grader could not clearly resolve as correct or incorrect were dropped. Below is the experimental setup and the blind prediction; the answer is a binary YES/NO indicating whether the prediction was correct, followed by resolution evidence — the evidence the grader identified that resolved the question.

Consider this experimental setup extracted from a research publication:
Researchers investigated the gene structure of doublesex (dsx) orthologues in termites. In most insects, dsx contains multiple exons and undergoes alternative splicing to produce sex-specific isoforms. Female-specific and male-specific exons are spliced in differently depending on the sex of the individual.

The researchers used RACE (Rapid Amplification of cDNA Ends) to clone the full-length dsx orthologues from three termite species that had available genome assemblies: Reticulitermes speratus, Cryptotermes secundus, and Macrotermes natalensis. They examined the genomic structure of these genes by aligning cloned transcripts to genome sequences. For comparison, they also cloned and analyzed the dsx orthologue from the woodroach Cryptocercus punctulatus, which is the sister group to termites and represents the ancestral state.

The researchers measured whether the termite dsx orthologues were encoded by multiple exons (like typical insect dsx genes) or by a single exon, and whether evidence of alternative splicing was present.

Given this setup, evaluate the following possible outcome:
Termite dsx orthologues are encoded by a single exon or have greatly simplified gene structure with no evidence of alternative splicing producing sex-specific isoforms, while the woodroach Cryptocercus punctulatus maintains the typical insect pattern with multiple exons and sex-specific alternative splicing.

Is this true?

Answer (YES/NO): YES